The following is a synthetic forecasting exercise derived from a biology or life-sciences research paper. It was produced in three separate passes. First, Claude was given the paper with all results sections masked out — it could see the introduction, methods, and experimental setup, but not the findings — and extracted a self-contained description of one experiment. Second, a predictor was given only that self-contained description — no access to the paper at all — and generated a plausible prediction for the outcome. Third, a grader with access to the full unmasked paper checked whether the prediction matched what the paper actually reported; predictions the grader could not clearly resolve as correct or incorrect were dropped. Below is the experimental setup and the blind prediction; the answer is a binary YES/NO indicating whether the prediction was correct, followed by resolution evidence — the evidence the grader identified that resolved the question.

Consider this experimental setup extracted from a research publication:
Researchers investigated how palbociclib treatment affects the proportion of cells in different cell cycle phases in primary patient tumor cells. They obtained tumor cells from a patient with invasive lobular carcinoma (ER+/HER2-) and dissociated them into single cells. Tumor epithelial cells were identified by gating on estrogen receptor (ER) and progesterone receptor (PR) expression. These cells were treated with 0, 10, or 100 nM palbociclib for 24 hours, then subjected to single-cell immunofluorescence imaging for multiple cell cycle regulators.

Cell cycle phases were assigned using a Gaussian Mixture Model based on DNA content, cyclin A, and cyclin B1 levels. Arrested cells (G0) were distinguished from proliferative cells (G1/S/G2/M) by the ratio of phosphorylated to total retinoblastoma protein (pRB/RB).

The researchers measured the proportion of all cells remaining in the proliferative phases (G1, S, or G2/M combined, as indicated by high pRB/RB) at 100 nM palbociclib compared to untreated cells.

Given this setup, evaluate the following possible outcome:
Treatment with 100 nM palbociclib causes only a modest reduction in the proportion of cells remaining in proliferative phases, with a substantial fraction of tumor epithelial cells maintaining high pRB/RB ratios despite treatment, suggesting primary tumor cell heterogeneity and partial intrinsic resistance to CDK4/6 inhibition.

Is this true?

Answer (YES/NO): NO